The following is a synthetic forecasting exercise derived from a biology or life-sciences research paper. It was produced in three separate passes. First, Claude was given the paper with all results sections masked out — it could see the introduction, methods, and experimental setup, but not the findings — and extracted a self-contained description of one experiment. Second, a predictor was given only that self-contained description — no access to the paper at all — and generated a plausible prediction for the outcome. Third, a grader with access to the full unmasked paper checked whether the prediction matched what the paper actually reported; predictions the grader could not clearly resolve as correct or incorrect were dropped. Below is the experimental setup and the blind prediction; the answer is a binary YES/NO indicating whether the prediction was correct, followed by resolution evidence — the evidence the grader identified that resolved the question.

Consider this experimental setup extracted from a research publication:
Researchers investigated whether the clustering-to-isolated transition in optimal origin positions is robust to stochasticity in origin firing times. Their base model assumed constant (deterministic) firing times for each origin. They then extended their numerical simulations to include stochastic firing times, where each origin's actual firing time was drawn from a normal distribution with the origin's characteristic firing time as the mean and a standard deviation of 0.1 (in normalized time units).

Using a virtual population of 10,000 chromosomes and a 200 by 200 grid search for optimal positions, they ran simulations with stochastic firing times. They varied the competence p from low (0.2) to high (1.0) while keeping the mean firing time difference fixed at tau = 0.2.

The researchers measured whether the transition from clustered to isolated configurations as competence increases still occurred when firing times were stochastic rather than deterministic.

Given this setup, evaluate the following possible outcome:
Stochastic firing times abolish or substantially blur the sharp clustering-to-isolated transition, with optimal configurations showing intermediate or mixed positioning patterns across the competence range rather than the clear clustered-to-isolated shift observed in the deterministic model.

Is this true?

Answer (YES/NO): NO